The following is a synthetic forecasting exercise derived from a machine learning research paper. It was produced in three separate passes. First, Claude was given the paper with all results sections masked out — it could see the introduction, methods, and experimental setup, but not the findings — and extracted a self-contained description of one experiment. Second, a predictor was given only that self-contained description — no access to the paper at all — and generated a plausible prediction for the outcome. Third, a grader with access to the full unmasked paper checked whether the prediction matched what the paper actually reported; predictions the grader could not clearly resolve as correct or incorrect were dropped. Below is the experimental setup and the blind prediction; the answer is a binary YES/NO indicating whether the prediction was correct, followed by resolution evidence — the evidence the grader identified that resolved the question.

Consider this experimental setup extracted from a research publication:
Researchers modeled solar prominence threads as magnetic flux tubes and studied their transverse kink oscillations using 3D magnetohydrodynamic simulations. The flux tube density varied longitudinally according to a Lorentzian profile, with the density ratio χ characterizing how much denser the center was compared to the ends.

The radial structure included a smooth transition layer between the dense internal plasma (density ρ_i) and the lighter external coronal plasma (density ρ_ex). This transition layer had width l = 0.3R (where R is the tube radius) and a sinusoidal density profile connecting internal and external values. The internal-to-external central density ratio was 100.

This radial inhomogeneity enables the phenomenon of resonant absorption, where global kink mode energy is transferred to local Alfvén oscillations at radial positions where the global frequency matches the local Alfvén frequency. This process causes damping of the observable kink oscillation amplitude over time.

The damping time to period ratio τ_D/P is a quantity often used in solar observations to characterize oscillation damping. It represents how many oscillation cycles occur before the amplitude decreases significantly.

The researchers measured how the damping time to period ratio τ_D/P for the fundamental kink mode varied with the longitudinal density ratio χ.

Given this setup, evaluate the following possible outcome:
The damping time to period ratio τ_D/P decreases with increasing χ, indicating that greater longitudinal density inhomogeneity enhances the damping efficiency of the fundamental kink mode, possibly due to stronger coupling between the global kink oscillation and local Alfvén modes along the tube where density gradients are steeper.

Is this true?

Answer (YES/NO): NO